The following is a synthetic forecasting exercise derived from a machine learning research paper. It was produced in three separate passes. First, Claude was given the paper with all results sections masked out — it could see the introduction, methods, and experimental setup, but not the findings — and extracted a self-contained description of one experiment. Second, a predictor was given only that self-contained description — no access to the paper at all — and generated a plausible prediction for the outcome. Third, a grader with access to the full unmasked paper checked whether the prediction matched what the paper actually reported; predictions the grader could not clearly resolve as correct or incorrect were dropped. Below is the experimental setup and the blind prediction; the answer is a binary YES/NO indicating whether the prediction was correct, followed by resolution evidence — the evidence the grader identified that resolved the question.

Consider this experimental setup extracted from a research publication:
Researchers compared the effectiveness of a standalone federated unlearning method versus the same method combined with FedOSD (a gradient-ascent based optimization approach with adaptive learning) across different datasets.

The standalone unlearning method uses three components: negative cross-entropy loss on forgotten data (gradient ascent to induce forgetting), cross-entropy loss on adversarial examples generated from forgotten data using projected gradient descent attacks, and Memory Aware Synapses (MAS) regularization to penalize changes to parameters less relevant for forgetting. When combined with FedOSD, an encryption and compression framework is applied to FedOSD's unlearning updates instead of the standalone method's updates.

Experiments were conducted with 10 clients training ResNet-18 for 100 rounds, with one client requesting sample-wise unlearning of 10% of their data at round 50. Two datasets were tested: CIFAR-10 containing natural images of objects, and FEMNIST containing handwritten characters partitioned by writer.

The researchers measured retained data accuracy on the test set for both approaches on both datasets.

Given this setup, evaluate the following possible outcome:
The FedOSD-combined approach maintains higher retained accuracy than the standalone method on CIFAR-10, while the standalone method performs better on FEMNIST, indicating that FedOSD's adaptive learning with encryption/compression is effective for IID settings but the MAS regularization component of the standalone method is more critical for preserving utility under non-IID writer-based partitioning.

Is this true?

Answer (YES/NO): YES